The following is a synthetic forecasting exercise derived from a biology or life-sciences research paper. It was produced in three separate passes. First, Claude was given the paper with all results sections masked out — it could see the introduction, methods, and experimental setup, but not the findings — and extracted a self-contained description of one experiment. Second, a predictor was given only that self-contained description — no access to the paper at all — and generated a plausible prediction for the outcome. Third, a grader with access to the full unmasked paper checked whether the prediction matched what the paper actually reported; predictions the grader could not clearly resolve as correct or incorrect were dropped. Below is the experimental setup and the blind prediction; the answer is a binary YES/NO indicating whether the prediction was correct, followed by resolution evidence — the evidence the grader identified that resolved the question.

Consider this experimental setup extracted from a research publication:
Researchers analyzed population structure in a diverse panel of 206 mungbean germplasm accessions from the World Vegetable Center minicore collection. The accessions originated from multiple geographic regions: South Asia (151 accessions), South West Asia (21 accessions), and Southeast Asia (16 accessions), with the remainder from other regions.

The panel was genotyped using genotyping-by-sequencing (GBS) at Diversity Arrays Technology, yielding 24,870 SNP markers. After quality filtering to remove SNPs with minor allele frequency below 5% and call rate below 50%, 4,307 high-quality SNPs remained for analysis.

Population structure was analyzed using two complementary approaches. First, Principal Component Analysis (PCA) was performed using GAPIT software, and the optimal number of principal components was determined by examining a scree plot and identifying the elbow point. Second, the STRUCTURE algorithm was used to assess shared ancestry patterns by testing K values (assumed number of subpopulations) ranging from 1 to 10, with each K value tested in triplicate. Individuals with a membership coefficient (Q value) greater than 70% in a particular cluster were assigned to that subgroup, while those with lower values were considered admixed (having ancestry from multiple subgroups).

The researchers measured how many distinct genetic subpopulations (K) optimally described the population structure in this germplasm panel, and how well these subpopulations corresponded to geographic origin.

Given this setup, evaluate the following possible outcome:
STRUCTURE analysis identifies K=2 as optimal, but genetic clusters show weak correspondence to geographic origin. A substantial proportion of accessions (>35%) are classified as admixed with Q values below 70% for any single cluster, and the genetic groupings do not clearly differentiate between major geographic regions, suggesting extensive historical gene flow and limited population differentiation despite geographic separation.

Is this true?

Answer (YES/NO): NO